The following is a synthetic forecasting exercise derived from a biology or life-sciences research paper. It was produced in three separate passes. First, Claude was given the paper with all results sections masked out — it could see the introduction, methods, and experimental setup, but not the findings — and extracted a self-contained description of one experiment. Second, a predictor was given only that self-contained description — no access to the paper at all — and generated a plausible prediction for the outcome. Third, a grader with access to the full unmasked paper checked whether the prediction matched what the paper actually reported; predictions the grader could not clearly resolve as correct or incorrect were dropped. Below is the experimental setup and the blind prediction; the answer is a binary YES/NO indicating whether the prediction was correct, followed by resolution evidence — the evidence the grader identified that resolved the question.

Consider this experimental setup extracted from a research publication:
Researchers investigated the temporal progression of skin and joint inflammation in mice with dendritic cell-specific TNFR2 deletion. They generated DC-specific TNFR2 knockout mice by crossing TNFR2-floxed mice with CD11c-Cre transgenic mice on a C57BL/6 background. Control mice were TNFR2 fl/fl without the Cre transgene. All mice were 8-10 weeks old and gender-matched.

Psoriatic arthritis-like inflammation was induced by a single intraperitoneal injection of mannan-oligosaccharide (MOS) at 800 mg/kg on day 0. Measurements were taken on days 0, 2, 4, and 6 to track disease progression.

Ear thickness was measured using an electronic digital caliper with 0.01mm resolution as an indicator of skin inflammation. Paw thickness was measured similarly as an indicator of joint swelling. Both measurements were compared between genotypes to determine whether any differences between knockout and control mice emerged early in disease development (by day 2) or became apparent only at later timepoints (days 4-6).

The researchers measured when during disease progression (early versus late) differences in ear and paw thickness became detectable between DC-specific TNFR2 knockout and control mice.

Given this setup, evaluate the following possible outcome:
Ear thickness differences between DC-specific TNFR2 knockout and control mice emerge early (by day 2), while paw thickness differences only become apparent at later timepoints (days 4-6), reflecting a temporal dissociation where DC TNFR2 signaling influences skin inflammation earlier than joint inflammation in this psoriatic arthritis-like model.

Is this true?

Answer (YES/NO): NO